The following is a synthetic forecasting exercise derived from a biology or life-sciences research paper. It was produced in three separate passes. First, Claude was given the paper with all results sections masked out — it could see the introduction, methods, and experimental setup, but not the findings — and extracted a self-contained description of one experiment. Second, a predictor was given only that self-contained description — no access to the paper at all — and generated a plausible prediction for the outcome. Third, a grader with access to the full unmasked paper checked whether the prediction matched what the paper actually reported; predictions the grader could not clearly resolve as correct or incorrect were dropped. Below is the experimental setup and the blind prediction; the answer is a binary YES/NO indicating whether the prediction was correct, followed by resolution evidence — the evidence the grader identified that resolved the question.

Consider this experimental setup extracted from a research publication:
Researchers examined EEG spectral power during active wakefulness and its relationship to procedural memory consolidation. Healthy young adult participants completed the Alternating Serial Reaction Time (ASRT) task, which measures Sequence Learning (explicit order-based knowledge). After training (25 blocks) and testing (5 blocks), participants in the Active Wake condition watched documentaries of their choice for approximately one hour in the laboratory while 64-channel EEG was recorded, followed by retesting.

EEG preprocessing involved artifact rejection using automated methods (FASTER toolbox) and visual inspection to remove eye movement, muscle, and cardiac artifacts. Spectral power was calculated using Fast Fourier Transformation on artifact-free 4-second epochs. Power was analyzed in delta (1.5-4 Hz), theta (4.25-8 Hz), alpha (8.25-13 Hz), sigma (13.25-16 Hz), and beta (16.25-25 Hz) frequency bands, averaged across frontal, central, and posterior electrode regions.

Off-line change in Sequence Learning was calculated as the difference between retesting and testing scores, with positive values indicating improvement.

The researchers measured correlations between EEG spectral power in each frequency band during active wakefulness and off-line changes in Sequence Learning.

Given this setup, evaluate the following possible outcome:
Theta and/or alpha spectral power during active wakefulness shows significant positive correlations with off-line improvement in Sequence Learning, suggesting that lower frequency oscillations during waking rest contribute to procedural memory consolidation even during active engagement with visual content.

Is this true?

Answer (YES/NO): NO